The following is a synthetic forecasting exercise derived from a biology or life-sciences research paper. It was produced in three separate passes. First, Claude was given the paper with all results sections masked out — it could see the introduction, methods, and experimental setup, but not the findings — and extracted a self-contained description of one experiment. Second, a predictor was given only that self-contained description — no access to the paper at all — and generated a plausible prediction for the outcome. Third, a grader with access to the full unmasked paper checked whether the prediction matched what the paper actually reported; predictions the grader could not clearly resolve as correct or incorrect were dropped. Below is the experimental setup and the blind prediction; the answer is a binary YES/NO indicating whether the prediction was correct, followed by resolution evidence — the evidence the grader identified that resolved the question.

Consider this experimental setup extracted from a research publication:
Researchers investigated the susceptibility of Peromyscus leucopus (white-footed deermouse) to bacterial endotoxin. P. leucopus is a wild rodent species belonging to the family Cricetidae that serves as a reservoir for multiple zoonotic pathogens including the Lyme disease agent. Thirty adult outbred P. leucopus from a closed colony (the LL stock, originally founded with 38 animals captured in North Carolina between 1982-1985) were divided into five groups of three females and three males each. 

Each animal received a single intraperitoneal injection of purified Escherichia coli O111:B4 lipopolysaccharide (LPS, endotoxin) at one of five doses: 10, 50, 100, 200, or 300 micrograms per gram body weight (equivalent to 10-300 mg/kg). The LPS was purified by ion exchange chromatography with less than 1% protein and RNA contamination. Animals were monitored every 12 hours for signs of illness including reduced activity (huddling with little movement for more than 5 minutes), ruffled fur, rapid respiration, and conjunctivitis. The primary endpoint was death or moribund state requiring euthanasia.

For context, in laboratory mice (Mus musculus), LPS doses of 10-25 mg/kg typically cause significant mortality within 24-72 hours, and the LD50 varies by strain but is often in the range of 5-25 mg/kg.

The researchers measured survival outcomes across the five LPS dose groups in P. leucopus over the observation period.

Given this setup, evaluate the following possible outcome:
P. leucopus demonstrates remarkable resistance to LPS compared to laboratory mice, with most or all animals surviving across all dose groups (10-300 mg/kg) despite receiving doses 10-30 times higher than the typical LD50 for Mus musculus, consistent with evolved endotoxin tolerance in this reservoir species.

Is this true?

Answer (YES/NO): NO